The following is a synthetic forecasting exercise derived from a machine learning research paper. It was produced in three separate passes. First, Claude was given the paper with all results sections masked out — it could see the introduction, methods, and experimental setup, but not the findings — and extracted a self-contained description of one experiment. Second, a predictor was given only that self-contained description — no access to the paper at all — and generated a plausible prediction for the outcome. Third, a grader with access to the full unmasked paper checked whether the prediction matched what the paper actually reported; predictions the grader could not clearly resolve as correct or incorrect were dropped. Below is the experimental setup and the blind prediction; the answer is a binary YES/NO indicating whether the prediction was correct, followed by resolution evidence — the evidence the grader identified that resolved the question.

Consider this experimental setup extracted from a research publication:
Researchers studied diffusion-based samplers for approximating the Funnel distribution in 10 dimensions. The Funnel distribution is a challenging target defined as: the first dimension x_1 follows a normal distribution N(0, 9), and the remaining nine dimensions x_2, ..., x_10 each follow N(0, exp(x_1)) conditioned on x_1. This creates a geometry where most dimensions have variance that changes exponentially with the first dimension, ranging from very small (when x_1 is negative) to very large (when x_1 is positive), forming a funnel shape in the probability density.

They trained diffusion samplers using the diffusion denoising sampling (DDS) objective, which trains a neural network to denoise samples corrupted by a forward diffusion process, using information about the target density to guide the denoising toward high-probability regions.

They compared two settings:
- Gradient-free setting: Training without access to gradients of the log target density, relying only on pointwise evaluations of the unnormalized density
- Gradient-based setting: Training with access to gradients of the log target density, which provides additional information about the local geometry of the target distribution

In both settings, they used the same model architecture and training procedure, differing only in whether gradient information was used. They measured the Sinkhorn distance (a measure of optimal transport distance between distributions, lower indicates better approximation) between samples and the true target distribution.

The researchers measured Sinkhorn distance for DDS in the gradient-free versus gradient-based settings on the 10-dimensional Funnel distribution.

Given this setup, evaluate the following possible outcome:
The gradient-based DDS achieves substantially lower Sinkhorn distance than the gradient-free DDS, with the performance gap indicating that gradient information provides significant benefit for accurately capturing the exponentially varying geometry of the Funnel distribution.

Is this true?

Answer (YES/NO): NO